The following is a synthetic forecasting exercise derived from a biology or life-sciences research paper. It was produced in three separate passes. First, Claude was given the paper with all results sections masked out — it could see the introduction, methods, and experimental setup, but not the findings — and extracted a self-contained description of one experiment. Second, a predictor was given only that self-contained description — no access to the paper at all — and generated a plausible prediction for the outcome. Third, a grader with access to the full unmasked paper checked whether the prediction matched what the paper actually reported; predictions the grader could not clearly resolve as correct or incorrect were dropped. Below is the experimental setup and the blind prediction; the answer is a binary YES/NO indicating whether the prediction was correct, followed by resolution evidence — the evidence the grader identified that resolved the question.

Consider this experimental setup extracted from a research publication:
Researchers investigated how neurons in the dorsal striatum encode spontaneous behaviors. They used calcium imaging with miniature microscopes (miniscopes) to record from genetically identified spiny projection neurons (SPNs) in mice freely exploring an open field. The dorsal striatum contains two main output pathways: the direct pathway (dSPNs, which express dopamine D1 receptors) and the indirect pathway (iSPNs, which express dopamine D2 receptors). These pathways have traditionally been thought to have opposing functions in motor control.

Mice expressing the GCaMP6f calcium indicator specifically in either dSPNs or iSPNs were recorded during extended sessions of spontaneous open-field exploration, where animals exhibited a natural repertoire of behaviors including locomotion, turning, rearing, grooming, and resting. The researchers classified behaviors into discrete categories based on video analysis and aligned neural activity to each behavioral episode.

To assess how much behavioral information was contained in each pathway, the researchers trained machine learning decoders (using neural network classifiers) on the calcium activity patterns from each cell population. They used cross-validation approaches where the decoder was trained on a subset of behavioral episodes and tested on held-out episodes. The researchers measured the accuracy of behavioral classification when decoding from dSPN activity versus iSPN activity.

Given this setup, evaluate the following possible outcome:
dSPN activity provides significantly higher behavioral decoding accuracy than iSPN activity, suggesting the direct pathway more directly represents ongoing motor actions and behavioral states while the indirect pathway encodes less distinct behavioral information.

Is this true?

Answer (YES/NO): NO